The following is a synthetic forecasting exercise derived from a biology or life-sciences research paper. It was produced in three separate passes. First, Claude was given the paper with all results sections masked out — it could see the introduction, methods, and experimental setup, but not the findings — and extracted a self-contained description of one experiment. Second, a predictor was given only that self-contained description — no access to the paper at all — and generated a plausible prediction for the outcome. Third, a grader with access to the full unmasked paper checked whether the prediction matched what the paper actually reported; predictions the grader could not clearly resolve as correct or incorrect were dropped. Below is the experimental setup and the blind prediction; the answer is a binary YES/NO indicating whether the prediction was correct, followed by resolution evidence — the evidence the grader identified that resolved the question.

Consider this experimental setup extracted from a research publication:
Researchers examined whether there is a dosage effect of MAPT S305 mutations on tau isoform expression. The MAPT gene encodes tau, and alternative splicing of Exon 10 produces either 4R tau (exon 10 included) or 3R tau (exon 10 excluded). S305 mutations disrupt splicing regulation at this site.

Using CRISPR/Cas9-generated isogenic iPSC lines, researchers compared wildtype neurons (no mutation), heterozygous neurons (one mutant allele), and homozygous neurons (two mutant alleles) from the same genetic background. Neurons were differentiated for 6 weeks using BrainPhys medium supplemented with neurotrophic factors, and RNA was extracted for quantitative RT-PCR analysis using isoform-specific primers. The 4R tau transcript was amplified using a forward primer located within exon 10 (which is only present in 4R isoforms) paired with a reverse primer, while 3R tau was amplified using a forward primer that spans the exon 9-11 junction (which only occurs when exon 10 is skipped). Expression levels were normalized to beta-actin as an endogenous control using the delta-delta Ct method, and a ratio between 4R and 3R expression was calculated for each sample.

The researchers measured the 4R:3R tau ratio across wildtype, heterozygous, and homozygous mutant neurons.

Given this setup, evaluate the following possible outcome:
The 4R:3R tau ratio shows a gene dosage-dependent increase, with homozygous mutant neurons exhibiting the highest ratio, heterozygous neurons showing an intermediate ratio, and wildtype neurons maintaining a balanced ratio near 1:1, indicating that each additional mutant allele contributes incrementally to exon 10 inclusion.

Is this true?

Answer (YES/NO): NO